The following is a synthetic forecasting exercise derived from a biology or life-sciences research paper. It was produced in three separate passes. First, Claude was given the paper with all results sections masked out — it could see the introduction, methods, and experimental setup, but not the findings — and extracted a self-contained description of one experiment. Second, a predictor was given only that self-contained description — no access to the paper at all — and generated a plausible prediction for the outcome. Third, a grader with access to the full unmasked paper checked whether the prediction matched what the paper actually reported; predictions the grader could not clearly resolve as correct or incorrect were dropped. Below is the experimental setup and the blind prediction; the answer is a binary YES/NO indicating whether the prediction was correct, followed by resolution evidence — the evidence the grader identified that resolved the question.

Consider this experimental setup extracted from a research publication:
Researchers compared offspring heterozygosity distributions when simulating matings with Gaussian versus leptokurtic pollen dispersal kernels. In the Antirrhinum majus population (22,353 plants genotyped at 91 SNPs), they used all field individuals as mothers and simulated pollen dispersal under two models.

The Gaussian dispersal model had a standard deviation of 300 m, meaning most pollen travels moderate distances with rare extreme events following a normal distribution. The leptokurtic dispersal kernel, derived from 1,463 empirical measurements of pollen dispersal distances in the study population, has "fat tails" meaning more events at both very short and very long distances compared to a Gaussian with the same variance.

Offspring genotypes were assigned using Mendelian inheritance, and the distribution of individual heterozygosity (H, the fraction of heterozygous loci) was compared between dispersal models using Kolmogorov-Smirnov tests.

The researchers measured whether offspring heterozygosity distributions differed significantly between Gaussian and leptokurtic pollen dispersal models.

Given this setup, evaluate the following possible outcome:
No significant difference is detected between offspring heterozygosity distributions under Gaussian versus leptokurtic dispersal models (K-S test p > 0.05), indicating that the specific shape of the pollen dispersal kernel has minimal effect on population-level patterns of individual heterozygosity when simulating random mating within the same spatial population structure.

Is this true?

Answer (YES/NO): NO